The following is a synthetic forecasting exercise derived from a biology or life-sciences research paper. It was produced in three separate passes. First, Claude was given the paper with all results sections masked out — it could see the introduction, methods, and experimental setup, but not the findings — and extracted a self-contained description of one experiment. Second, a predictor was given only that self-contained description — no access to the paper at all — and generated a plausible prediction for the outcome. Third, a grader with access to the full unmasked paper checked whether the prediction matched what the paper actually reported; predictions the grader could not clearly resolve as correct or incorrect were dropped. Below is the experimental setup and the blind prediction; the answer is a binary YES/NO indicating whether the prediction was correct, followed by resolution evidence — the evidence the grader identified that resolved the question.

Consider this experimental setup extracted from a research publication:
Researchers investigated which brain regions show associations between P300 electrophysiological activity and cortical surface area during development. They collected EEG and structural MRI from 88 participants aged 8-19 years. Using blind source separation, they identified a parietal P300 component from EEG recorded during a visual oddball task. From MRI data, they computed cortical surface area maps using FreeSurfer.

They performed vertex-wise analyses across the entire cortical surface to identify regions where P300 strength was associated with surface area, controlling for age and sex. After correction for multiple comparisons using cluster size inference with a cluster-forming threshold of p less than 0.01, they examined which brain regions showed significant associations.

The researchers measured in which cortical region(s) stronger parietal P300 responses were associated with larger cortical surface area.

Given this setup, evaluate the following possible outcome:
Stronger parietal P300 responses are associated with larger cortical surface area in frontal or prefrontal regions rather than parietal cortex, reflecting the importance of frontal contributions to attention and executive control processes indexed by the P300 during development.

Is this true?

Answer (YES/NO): NO